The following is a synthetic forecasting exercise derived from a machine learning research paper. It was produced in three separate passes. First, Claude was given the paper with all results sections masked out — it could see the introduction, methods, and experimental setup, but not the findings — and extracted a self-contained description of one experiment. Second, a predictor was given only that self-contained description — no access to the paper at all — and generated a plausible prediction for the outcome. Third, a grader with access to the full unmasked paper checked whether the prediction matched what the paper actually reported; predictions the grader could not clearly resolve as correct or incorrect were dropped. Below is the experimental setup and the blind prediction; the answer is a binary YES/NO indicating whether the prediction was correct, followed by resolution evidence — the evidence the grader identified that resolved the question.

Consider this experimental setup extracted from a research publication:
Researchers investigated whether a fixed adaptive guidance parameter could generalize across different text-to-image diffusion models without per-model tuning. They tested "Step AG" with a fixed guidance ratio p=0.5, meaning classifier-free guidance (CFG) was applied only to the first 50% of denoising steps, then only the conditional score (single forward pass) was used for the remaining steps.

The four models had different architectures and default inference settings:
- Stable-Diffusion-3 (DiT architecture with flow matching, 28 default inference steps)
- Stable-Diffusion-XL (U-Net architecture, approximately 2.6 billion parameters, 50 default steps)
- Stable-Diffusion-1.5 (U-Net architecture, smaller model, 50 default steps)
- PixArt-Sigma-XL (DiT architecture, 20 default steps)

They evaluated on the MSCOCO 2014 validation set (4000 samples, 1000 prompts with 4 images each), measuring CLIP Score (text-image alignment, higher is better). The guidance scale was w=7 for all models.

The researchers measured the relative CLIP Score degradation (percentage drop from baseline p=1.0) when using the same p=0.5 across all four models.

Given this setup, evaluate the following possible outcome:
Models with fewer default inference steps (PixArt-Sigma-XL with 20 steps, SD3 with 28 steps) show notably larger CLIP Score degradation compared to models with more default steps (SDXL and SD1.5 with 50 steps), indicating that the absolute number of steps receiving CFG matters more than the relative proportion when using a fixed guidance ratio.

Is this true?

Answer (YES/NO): NO